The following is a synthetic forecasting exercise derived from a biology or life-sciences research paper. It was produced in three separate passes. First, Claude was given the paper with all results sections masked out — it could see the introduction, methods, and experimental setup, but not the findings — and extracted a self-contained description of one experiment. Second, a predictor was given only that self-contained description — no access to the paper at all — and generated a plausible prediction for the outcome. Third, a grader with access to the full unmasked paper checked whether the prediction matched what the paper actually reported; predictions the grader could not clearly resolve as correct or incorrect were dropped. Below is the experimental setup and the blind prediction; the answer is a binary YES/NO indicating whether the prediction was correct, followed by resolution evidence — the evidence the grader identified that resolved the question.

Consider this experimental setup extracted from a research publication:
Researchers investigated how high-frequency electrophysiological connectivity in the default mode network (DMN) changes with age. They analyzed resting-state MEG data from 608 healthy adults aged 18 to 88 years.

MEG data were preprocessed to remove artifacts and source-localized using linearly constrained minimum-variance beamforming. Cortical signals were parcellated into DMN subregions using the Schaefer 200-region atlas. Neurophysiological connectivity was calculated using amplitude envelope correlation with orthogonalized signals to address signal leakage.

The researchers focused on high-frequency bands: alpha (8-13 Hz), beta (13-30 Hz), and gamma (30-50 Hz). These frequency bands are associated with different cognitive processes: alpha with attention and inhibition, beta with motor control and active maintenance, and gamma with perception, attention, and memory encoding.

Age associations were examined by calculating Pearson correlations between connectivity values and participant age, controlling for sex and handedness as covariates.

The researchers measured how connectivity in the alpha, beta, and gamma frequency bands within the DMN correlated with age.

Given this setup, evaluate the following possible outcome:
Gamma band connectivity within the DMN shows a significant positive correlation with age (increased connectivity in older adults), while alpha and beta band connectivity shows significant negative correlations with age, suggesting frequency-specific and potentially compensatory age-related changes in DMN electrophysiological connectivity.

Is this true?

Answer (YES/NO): NO